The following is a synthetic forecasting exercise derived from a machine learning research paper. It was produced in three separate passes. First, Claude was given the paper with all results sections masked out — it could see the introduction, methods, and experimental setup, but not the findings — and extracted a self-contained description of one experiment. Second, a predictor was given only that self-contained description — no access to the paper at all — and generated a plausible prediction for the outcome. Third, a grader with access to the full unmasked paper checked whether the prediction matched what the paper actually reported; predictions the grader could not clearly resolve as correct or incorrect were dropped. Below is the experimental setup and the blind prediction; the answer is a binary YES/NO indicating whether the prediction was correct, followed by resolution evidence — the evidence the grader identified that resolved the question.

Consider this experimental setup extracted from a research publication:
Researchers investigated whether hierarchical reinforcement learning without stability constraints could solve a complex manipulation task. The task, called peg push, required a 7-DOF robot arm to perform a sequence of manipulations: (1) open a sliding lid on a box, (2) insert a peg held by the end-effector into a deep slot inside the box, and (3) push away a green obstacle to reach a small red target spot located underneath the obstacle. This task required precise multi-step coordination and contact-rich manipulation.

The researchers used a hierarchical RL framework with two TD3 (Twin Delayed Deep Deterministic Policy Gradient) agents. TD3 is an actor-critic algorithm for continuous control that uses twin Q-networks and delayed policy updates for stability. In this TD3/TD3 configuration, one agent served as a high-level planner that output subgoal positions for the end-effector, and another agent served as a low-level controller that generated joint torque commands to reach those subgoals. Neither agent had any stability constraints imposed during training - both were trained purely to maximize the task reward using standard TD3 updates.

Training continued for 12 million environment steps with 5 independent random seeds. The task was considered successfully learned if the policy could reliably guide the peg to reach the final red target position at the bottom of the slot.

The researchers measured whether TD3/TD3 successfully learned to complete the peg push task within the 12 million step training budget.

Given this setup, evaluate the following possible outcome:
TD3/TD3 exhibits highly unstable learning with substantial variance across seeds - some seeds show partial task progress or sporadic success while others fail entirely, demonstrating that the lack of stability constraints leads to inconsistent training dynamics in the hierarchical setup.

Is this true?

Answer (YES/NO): NO